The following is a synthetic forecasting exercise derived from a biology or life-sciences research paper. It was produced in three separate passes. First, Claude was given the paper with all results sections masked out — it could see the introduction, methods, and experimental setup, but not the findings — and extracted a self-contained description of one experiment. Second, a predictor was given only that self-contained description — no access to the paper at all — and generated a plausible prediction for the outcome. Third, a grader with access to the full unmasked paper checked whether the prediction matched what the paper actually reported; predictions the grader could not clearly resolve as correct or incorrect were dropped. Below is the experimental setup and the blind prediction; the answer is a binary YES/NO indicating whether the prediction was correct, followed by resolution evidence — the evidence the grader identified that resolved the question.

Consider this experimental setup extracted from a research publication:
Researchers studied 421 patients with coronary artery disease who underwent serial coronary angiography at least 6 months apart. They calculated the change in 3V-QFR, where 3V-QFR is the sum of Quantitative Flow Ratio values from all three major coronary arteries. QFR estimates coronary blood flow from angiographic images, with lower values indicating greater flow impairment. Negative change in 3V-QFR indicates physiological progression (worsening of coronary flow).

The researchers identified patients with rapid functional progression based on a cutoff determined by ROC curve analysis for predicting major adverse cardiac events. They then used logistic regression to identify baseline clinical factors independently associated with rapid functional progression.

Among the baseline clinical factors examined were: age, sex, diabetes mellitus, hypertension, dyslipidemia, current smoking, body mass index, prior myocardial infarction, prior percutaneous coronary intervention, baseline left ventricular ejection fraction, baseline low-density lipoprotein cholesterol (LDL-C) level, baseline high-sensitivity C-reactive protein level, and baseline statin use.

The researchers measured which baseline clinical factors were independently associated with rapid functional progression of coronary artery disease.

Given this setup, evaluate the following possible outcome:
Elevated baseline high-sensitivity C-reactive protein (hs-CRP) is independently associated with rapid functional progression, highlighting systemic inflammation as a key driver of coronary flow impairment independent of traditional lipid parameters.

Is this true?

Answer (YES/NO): NO